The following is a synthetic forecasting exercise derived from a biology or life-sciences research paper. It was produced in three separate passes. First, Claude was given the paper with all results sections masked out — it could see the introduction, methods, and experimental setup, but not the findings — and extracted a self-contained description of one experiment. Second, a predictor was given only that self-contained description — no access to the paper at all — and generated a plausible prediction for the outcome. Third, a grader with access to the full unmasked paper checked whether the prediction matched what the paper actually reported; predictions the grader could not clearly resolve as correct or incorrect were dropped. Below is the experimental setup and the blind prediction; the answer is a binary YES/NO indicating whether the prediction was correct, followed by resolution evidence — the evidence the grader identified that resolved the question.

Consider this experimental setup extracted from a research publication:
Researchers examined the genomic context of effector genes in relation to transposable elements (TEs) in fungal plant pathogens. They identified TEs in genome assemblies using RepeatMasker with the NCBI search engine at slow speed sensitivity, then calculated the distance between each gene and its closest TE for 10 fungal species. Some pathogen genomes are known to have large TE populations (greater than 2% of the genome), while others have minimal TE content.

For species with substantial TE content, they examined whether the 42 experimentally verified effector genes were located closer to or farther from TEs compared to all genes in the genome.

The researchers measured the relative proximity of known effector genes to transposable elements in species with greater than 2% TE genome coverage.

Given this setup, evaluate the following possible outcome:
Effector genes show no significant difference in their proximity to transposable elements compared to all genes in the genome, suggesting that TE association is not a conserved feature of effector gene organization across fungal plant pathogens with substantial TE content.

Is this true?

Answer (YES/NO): NO